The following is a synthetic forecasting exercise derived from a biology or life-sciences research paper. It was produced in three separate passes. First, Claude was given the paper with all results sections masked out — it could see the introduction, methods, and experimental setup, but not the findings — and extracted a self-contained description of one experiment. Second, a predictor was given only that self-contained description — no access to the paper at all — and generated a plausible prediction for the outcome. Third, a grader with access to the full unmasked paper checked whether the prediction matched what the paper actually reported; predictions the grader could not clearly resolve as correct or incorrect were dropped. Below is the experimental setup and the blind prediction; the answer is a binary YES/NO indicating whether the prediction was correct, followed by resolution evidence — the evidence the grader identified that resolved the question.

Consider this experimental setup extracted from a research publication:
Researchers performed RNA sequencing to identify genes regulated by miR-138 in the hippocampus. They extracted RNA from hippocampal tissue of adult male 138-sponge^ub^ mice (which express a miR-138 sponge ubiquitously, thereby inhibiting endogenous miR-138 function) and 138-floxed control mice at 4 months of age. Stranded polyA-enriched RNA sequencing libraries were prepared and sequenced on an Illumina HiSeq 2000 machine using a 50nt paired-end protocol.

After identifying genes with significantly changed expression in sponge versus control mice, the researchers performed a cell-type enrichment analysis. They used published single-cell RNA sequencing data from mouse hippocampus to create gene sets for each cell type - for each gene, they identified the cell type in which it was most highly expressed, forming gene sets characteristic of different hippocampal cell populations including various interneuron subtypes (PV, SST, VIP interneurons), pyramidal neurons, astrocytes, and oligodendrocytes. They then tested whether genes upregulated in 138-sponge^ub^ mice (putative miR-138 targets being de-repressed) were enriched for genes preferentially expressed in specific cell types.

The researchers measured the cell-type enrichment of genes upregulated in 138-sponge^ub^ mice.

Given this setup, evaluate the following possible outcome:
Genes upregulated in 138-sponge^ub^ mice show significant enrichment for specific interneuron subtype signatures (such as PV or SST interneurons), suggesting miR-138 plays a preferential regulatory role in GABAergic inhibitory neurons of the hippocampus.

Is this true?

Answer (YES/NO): YES